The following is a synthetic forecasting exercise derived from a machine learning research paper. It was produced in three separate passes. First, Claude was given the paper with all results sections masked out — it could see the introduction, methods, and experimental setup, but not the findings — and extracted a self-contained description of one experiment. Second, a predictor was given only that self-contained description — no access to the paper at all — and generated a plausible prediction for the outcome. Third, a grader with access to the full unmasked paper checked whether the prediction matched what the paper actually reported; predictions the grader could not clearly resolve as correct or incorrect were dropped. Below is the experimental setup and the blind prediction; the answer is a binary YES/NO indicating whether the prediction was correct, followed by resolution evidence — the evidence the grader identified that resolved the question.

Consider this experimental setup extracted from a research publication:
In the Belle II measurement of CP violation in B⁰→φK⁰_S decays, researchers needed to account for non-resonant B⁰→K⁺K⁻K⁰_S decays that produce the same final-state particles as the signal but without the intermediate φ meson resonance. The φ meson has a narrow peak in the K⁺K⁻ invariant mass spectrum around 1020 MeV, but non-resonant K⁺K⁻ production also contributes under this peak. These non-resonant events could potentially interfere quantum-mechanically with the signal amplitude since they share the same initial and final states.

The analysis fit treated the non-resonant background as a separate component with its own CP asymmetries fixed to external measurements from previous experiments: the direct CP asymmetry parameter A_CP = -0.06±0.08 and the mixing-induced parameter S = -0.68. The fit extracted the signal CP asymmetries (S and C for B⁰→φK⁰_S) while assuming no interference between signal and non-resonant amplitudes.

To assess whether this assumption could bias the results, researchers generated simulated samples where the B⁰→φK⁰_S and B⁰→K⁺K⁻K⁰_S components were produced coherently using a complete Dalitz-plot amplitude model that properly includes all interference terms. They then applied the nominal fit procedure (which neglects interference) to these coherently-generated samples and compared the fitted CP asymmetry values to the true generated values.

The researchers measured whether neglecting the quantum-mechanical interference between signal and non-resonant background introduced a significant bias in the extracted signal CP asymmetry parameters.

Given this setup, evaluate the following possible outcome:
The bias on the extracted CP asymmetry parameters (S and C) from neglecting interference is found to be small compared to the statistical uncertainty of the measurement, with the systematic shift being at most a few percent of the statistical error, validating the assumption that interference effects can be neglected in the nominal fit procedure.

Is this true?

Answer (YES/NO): NO